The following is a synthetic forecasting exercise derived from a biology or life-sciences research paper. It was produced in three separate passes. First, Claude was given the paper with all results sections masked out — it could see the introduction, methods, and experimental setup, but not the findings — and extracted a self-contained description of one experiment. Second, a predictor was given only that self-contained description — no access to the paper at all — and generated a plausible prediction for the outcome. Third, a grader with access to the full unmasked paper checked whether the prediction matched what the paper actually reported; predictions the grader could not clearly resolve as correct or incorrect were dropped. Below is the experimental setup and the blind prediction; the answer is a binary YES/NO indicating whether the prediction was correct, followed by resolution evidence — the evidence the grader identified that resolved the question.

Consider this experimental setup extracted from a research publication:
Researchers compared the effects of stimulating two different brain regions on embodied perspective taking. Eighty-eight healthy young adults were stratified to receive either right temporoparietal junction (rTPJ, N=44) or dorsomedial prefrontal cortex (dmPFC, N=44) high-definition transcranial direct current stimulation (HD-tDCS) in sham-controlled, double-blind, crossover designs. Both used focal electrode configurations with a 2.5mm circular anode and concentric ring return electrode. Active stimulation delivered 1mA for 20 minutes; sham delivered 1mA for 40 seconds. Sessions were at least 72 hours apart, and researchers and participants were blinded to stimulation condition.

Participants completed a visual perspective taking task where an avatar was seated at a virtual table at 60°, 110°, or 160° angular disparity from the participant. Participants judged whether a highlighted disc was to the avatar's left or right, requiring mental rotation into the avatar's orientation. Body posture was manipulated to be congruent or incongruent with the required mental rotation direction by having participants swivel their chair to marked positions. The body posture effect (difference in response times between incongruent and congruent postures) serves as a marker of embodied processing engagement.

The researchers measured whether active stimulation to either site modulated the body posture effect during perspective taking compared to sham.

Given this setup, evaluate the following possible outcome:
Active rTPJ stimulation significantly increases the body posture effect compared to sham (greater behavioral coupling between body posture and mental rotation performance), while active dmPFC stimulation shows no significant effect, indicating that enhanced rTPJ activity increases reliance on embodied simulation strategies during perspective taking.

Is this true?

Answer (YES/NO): YES